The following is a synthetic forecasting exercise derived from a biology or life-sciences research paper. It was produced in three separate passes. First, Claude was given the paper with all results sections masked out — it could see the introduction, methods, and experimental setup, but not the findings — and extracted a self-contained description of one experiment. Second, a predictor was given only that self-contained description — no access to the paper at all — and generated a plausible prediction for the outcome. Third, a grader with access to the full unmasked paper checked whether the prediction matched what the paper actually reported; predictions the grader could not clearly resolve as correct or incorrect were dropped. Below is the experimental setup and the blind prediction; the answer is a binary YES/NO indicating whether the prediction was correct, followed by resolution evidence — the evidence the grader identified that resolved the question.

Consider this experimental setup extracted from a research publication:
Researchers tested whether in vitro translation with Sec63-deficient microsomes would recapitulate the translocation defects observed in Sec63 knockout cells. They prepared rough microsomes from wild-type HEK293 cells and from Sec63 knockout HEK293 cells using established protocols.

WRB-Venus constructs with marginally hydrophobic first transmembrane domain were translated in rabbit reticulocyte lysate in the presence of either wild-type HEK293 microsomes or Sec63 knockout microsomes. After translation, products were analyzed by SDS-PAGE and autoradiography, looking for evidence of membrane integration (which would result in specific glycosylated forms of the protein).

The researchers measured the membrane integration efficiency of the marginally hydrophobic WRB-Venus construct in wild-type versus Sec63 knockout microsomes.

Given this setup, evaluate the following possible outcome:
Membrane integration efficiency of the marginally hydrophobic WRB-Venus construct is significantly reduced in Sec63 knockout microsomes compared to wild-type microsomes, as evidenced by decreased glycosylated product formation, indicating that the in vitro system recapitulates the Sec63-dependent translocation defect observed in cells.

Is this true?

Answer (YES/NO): YES